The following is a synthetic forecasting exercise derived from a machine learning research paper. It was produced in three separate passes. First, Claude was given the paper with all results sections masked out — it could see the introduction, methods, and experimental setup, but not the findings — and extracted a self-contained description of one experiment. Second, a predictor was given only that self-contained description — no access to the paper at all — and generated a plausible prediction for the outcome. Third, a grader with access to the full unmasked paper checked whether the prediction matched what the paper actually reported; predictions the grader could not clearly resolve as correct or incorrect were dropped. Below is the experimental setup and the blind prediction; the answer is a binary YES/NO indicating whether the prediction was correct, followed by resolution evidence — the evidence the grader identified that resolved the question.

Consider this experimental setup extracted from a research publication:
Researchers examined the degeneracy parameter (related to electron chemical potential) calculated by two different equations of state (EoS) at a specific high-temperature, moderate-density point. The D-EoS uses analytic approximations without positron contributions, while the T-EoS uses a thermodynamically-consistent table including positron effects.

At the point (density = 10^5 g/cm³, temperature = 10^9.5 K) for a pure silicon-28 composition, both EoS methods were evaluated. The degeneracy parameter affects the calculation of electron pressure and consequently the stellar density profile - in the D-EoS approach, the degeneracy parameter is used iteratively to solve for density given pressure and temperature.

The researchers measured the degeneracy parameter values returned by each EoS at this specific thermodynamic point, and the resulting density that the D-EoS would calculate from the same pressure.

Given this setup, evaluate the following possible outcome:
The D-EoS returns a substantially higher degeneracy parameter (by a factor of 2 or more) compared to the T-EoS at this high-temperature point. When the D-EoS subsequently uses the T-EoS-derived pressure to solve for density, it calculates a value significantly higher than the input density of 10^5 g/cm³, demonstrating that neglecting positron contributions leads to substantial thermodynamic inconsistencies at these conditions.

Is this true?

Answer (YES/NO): NO